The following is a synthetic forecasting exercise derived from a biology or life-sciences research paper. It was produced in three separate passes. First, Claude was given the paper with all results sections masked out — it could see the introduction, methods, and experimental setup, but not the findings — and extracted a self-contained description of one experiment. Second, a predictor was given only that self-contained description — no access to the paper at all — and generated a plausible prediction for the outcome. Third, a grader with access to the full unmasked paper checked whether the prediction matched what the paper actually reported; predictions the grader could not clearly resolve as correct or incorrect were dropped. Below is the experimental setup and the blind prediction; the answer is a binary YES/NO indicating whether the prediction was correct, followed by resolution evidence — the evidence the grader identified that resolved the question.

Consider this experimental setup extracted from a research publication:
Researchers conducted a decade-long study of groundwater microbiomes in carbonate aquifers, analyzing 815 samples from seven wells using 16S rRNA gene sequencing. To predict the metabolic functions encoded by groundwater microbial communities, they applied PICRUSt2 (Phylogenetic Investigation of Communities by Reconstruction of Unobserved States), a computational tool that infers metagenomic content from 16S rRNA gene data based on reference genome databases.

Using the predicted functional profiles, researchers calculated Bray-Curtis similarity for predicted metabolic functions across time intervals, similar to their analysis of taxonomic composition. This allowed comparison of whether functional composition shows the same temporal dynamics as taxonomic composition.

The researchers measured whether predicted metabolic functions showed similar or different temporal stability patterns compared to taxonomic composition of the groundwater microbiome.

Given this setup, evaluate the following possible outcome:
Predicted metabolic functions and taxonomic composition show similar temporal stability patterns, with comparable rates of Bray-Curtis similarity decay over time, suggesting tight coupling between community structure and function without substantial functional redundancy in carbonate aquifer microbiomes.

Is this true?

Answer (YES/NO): NO